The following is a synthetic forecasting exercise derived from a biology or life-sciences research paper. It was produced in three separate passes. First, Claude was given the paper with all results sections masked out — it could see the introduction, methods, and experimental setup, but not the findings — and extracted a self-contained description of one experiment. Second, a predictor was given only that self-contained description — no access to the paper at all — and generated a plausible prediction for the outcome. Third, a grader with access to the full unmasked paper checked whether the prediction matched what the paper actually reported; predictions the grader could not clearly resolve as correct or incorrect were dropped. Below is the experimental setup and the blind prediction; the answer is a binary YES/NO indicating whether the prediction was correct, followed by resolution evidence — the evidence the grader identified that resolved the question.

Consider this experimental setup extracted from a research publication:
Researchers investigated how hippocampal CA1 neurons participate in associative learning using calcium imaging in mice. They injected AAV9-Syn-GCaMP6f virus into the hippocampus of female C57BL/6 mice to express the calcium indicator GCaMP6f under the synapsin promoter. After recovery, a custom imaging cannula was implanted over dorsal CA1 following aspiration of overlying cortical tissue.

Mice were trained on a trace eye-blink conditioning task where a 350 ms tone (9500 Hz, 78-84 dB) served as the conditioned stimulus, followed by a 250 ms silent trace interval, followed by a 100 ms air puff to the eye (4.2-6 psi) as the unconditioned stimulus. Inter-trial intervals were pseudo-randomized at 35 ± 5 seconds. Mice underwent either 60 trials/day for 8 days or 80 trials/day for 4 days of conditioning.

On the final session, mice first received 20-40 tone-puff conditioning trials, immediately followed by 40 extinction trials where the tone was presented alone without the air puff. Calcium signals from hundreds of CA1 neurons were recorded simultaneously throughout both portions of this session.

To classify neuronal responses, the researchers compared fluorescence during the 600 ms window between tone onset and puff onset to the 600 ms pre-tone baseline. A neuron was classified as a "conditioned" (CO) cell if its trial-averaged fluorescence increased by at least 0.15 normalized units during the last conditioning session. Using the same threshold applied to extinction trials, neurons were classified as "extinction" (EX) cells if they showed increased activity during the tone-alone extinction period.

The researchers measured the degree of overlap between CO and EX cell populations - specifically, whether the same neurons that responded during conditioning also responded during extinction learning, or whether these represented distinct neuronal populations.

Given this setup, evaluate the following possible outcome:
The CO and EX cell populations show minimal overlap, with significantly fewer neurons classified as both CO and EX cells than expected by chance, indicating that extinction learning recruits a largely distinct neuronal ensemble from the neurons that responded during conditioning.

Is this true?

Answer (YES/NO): NO